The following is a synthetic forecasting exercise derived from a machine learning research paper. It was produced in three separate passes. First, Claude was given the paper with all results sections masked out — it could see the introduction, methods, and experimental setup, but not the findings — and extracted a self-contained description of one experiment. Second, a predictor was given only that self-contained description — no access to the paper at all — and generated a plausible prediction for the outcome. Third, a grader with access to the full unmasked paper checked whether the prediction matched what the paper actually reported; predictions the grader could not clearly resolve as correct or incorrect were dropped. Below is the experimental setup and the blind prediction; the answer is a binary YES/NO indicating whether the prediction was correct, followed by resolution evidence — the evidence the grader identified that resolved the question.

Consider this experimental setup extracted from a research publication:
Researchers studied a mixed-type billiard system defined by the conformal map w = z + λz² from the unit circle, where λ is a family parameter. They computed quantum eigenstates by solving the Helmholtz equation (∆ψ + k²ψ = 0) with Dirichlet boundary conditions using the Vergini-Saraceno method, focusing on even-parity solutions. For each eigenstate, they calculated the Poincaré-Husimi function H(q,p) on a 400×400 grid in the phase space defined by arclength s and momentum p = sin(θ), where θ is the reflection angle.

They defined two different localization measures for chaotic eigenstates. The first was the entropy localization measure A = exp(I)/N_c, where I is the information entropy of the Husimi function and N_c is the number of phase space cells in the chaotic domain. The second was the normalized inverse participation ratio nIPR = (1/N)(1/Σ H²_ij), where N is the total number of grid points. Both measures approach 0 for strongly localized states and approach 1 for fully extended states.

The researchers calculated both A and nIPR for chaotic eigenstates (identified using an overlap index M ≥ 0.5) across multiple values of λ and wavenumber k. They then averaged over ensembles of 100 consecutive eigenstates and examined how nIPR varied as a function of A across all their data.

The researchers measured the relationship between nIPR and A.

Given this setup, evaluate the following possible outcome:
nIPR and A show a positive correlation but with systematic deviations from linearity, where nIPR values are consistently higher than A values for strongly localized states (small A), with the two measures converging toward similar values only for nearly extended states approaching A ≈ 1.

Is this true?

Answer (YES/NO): NO